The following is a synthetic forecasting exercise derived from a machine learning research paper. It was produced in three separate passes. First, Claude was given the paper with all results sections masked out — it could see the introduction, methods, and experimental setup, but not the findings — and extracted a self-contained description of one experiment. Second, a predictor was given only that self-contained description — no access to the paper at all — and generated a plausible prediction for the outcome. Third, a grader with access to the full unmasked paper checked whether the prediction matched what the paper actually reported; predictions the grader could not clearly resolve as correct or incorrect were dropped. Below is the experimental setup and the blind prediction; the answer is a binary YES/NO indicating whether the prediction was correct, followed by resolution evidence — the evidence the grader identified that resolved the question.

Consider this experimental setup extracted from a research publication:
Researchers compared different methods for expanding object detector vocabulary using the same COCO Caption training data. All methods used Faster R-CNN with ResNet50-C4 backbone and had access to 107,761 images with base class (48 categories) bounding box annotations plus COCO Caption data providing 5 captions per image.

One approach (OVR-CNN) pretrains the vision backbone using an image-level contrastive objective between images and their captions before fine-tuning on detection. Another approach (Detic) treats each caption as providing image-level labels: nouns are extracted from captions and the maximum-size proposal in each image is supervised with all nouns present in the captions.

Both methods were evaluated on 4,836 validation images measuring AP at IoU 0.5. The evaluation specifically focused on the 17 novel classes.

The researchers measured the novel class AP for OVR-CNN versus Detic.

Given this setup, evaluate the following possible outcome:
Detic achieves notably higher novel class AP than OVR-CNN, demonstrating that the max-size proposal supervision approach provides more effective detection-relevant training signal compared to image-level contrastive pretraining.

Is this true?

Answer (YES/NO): YES